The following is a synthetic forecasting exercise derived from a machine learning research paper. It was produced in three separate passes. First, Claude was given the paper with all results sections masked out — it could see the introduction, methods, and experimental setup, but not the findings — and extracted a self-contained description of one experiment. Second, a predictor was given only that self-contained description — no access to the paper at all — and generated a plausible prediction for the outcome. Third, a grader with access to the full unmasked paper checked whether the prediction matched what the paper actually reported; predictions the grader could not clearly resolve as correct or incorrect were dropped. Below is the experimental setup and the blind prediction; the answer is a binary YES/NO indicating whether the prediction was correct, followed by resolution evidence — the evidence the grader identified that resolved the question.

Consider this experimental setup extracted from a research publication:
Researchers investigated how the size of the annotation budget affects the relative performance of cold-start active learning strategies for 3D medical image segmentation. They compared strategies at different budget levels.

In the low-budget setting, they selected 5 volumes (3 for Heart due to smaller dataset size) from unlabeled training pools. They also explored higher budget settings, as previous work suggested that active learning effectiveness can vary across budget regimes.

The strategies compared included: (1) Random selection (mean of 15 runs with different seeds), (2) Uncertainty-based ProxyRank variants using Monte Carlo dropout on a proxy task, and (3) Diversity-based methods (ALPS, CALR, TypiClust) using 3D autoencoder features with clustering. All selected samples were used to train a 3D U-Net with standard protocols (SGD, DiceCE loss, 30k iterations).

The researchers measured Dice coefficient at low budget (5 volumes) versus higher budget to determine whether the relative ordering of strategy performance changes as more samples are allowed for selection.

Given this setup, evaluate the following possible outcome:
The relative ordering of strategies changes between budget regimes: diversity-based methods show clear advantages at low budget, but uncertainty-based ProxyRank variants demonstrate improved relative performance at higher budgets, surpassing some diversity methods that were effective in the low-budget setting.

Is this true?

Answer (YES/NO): NO